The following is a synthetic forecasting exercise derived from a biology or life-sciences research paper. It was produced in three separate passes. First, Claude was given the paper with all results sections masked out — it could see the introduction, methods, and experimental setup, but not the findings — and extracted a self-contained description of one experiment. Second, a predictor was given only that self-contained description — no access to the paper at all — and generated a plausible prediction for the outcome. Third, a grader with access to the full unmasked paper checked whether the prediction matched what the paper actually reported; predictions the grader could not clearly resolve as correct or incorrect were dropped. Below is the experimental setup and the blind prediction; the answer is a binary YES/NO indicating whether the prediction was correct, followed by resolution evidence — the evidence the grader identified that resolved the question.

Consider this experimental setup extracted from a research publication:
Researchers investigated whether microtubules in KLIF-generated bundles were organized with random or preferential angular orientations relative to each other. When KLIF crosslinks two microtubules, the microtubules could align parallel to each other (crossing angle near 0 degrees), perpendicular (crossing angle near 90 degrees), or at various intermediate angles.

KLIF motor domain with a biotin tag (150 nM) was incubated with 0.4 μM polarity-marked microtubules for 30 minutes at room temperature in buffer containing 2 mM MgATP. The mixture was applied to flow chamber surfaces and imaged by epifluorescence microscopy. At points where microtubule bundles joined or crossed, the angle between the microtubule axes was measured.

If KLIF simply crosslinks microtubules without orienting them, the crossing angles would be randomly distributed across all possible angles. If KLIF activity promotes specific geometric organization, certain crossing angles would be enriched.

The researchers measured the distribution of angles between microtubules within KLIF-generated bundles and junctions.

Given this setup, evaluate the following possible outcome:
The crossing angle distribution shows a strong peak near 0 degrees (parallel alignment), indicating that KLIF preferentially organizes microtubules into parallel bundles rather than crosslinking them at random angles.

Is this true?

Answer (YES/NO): YES